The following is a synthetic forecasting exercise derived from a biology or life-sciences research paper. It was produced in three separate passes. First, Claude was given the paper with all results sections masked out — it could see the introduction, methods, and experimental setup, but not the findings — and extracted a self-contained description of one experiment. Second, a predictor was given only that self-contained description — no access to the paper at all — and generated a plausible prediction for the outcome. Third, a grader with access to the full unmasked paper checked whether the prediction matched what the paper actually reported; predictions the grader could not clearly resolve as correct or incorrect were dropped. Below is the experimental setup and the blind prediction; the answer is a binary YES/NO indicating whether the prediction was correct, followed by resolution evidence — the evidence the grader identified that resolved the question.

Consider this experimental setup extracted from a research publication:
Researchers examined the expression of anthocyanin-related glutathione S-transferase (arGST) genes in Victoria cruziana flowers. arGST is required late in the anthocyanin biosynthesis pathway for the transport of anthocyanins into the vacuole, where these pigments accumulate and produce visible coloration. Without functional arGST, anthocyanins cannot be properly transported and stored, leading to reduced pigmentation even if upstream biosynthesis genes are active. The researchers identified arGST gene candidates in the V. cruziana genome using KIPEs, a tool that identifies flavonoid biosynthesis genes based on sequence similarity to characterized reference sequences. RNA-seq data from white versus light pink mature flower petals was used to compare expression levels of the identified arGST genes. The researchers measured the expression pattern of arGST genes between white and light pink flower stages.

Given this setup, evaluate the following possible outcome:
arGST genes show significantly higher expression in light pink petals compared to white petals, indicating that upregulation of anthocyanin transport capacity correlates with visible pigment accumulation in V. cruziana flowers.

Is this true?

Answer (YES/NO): YES